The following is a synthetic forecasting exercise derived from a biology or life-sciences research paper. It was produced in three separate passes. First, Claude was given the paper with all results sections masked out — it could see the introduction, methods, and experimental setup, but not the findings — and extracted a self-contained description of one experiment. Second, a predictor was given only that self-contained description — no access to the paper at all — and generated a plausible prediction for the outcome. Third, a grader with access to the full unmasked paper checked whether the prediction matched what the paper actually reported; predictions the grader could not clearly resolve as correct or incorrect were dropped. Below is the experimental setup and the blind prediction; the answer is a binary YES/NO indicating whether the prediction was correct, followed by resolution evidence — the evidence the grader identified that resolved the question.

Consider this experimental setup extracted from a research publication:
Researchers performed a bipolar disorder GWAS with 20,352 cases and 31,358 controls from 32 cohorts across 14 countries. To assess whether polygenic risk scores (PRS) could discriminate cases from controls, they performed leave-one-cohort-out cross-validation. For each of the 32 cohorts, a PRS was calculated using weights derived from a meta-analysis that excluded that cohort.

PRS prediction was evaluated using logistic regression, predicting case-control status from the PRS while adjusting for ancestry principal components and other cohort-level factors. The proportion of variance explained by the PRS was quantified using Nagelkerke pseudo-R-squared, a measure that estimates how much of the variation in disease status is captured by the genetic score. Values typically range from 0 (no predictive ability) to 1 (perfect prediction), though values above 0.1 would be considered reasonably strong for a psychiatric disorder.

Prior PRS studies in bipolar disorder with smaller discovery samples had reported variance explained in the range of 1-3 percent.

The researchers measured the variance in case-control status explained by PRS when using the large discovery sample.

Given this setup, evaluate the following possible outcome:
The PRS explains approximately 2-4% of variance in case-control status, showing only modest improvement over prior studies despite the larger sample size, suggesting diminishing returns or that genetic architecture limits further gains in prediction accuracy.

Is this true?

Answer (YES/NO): NO